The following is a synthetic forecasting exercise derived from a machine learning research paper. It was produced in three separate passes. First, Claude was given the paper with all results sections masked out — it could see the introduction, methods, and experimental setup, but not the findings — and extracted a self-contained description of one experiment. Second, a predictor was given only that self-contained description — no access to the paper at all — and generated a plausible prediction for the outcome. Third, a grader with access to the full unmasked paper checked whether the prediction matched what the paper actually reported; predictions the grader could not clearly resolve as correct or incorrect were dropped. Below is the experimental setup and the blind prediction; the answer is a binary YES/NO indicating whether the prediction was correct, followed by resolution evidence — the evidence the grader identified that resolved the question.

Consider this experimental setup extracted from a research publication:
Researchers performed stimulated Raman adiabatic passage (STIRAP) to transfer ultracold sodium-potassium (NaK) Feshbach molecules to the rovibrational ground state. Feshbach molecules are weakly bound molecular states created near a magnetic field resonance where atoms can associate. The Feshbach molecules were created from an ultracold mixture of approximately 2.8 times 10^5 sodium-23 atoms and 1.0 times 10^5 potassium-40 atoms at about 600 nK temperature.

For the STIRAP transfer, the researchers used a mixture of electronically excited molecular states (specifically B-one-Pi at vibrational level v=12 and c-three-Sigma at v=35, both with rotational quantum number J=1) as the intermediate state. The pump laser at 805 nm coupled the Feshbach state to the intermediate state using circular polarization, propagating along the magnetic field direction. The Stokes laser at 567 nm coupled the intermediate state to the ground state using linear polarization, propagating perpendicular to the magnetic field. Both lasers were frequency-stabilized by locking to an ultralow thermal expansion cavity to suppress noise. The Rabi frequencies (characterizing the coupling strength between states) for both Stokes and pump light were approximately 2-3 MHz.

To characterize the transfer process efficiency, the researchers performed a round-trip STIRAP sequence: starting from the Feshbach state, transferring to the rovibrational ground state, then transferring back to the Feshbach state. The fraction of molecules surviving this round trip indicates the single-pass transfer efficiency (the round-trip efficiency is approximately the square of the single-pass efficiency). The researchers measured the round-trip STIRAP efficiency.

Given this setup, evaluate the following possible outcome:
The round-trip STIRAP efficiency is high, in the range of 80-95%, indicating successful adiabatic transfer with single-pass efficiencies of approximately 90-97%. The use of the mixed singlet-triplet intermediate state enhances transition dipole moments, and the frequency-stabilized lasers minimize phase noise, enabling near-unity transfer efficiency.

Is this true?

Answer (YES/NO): NO